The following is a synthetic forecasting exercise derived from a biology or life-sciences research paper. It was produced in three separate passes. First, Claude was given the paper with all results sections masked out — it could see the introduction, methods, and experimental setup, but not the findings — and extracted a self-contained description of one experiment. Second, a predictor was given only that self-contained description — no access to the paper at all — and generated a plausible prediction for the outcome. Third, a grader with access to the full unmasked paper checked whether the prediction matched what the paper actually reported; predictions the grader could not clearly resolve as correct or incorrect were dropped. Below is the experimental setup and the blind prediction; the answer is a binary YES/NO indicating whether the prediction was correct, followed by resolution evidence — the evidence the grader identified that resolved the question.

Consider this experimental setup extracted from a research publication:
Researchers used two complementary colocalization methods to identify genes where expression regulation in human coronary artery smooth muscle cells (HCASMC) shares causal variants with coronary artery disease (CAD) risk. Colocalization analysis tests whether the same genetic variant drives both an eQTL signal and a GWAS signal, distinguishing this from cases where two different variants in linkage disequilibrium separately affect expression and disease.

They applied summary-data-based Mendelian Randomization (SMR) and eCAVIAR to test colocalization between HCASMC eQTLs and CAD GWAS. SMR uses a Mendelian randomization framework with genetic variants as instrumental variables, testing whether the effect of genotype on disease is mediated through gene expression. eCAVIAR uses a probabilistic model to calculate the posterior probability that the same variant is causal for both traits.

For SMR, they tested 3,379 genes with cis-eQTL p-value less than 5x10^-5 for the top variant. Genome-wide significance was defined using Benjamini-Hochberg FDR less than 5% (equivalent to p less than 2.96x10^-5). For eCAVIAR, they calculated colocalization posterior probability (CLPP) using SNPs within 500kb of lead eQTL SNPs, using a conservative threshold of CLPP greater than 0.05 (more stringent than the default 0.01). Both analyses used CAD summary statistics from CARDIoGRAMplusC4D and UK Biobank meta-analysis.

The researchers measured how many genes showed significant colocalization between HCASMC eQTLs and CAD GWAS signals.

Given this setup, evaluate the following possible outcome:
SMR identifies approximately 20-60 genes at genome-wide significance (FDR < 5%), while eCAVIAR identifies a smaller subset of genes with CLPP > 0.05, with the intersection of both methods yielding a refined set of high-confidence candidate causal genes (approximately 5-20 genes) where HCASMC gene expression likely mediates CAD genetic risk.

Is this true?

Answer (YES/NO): NO